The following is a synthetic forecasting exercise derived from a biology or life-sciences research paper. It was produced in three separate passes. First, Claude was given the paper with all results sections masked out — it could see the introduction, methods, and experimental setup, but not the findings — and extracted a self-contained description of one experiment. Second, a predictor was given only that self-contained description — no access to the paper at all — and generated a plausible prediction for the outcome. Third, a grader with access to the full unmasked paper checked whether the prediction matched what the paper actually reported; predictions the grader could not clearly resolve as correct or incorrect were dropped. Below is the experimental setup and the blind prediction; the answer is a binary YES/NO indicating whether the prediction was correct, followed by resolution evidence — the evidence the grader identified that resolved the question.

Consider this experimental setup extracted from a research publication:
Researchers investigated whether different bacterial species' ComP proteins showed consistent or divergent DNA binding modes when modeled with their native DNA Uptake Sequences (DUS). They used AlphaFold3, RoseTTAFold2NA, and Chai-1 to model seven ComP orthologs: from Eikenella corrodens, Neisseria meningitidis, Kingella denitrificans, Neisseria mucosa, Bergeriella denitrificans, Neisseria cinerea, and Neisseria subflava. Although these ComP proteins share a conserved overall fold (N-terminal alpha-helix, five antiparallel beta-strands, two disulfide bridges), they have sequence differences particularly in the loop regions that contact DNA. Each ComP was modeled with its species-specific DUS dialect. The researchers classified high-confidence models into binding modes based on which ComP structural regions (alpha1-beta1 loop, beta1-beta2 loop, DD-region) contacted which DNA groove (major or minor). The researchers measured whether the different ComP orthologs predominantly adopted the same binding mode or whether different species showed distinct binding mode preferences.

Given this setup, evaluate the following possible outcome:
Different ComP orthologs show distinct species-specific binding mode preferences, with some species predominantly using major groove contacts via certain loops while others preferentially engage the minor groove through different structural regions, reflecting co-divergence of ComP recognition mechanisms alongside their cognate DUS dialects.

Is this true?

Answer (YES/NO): YES